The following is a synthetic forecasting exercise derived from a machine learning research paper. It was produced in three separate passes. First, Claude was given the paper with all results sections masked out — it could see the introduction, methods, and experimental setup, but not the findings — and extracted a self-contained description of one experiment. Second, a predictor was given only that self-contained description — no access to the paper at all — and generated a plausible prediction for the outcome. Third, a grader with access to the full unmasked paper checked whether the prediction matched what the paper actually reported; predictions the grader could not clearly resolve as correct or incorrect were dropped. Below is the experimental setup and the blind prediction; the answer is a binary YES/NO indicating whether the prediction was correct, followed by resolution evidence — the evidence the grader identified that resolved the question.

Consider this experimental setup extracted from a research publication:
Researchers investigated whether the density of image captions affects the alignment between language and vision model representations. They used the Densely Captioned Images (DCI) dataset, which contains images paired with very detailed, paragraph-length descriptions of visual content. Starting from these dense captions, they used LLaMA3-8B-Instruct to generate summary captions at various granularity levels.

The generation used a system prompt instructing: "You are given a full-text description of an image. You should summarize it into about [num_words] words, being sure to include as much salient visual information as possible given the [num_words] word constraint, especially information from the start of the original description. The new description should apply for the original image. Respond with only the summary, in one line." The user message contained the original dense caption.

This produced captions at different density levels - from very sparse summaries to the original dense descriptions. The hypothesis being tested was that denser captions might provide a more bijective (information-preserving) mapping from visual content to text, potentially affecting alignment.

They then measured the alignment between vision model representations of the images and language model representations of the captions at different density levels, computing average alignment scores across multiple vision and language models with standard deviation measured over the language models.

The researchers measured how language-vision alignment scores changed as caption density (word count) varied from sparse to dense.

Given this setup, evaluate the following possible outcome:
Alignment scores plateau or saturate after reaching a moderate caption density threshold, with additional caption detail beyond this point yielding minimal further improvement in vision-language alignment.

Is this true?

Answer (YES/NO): NO